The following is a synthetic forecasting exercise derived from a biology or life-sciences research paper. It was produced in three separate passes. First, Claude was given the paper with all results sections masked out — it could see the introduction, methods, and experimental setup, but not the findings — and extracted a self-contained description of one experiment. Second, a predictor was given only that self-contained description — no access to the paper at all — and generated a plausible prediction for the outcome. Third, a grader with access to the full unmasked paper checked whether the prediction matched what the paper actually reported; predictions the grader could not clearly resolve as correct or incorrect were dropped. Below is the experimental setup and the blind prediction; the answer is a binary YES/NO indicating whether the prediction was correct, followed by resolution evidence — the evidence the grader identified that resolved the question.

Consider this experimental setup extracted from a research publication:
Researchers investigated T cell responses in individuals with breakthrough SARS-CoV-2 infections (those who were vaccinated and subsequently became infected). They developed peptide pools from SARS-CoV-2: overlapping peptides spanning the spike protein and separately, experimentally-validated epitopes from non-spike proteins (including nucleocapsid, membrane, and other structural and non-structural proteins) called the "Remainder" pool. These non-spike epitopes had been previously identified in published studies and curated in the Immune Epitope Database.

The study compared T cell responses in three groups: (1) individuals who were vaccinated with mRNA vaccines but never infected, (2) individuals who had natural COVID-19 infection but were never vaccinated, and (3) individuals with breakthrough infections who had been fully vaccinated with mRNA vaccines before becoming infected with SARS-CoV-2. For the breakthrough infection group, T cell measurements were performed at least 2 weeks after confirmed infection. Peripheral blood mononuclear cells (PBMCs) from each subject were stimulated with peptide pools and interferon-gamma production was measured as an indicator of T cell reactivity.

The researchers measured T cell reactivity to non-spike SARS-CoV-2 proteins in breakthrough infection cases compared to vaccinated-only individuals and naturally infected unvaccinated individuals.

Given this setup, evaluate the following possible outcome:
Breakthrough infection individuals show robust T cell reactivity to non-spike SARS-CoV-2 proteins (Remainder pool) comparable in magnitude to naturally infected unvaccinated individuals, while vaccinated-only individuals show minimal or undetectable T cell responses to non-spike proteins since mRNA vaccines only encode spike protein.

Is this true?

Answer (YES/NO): NO